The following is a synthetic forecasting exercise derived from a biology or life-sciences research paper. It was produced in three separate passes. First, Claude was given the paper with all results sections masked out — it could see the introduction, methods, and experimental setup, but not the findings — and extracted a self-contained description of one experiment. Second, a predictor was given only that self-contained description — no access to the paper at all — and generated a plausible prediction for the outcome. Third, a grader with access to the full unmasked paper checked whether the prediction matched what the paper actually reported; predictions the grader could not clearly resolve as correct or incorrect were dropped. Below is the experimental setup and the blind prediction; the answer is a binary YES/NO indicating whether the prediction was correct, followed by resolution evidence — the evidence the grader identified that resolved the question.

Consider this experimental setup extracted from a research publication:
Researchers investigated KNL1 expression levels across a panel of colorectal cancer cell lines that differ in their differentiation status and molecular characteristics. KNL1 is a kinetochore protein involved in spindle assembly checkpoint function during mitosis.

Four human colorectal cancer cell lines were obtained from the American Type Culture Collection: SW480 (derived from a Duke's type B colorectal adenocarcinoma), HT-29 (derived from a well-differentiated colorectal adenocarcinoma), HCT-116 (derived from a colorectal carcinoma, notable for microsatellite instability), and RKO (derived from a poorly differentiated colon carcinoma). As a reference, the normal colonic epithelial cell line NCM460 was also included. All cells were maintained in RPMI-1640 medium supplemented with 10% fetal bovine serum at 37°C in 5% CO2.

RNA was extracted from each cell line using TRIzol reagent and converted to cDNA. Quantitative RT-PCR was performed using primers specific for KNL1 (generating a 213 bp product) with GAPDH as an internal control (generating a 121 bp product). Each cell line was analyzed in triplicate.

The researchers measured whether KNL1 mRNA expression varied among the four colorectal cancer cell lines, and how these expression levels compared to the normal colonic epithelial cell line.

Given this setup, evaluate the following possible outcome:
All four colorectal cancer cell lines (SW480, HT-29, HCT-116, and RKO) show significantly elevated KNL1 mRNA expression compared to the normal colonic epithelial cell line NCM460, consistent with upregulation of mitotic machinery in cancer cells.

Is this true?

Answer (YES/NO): YES